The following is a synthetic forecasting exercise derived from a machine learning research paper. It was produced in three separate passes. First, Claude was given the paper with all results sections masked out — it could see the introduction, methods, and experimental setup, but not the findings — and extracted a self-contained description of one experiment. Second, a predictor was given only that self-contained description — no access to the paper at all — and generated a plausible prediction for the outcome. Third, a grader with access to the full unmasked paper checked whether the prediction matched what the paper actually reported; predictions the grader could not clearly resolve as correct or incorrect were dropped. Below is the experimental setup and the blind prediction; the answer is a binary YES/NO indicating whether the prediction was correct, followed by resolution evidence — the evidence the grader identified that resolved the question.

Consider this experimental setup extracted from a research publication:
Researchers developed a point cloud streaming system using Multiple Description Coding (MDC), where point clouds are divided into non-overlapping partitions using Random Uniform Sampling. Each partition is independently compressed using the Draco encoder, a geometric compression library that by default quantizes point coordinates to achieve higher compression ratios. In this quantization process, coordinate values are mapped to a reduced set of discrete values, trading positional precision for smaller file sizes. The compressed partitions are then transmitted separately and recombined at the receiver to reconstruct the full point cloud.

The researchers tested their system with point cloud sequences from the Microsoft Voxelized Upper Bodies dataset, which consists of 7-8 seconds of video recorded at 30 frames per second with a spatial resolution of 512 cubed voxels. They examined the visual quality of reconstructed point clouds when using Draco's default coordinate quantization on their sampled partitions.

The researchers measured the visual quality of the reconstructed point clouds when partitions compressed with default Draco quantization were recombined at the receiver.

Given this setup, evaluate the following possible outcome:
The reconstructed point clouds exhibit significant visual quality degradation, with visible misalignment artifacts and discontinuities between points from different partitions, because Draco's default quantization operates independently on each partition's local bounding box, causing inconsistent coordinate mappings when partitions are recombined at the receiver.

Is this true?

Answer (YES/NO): YES